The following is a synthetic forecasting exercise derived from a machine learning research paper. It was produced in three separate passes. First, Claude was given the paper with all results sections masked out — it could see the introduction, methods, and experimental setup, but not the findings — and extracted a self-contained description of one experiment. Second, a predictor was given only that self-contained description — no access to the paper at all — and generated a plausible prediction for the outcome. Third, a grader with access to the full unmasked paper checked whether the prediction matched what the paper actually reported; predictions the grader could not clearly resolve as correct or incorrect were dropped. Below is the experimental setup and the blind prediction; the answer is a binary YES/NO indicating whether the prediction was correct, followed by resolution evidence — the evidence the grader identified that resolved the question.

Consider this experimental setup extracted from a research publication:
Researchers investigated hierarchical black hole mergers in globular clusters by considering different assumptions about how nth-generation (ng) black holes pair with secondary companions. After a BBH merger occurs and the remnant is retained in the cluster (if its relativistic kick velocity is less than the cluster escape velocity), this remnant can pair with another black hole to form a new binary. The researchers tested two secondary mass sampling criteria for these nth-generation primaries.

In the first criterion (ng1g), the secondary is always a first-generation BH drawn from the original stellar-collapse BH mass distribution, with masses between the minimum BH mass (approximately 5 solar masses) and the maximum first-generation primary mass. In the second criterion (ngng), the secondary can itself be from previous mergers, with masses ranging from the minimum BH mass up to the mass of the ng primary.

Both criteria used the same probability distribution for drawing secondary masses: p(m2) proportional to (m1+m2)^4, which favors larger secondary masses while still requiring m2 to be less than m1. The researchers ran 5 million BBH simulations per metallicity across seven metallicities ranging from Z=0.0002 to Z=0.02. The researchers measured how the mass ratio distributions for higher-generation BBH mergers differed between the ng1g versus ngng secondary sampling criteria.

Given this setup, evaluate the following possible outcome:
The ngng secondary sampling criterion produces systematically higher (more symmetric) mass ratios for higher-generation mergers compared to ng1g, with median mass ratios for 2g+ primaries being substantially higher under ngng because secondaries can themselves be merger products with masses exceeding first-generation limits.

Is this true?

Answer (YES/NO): YES